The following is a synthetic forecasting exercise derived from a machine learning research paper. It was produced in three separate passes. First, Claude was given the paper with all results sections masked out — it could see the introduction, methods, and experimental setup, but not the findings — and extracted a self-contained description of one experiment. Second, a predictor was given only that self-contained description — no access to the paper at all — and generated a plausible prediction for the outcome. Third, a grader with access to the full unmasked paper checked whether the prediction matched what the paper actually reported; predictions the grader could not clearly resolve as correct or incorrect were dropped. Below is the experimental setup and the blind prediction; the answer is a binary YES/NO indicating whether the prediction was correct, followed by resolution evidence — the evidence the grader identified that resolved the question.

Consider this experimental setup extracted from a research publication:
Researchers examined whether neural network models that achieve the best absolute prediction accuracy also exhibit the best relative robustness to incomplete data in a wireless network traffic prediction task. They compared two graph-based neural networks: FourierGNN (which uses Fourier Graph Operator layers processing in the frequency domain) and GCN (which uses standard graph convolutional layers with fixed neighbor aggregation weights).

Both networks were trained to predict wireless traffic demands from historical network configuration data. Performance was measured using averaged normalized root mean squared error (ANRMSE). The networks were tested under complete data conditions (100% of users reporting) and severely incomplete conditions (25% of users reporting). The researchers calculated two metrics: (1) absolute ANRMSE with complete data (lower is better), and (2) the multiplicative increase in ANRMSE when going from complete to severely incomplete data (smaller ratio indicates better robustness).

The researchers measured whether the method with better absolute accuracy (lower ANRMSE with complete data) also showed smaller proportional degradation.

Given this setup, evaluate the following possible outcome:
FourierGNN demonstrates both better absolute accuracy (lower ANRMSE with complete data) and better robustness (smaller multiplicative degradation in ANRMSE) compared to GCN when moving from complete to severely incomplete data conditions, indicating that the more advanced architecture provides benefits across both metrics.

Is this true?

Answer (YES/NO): NO